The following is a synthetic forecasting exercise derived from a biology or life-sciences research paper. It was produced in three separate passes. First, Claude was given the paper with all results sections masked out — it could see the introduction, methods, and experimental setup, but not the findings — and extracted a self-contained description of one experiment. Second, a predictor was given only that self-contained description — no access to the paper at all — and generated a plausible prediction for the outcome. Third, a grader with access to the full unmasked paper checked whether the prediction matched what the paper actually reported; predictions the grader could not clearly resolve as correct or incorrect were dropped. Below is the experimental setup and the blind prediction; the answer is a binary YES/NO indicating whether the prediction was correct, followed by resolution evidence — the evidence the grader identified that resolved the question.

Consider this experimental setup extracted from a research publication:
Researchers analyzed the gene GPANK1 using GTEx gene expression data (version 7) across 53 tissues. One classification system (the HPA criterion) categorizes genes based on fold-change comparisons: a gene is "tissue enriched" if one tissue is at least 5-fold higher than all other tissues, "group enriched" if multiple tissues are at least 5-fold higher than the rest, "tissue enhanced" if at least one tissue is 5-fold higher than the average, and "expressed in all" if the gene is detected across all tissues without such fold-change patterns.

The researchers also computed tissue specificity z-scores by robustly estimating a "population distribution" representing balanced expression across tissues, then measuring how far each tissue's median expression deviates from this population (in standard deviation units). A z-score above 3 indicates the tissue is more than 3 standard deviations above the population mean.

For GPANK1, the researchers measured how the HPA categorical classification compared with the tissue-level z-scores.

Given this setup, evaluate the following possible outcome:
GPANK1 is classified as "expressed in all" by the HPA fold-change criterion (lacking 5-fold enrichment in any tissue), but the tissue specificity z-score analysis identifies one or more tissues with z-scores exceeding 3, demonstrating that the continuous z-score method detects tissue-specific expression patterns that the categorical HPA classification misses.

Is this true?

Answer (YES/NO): YES